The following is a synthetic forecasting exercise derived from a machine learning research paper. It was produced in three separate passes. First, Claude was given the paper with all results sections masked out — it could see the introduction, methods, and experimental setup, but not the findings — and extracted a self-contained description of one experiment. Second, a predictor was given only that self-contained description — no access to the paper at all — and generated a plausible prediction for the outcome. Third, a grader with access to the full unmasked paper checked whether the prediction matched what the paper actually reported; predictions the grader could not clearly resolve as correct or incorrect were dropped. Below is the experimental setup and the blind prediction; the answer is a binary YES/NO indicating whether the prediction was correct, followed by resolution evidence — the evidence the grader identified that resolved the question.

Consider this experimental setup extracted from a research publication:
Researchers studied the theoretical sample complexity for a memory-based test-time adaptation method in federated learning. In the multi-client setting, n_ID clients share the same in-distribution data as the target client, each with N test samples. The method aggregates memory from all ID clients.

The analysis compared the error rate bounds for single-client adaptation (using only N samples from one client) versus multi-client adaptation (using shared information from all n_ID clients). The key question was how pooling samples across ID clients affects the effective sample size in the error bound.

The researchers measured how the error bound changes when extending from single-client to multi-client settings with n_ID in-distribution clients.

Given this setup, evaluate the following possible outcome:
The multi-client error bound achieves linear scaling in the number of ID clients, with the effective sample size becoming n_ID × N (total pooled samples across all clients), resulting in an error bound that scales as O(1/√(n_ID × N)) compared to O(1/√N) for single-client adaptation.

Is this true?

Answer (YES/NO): NO